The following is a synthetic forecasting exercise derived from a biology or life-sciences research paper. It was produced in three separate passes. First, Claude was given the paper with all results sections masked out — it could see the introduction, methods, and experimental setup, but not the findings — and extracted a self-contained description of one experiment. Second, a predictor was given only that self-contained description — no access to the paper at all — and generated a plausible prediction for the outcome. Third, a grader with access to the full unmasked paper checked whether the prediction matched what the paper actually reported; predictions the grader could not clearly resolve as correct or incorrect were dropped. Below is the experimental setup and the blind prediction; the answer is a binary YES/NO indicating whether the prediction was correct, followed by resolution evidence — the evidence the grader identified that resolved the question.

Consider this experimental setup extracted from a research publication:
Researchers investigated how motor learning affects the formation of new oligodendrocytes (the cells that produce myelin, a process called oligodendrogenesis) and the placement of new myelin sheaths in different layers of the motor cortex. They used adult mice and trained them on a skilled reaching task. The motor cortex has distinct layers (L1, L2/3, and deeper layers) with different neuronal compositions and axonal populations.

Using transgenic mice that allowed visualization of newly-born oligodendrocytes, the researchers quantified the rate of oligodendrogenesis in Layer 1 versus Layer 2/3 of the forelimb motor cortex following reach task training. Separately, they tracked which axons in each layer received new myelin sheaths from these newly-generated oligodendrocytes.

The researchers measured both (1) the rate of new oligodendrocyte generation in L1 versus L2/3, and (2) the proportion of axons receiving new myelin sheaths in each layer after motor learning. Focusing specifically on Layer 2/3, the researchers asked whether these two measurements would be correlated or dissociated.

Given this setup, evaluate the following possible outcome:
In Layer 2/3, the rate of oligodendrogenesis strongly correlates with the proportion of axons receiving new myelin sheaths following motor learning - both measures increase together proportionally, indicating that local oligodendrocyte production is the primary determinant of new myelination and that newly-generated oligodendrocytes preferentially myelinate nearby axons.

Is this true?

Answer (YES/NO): NO